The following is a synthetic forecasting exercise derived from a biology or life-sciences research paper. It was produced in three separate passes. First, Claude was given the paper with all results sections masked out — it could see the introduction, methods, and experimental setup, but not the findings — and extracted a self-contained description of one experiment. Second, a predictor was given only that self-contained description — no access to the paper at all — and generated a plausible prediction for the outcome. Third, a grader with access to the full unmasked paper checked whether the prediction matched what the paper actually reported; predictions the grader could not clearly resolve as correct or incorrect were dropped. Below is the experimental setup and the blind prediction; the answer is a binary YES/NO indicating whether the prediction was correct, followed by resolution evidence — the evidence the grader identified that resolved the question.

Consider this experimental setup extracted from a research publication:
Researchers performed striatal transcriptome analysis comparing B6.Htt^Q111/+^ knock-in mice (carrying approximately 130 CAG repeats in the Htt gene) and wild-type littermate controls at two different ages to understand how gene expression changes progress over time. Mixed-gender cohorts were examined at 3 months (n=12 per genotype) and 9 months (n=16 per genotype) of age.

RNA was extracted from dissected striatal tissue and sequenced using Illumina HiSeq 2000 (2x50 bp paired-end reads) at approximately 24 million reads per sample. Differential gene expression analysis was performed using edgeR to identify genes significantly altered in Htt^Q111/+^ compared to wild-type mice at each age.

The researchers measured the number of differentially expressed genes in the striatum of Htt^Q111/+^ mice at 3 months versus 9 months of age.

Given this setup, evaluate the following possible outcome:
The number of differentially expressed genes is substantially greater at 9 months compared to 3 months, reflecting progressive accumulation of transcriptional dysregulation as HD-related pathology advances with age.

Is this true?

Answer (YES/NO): YES